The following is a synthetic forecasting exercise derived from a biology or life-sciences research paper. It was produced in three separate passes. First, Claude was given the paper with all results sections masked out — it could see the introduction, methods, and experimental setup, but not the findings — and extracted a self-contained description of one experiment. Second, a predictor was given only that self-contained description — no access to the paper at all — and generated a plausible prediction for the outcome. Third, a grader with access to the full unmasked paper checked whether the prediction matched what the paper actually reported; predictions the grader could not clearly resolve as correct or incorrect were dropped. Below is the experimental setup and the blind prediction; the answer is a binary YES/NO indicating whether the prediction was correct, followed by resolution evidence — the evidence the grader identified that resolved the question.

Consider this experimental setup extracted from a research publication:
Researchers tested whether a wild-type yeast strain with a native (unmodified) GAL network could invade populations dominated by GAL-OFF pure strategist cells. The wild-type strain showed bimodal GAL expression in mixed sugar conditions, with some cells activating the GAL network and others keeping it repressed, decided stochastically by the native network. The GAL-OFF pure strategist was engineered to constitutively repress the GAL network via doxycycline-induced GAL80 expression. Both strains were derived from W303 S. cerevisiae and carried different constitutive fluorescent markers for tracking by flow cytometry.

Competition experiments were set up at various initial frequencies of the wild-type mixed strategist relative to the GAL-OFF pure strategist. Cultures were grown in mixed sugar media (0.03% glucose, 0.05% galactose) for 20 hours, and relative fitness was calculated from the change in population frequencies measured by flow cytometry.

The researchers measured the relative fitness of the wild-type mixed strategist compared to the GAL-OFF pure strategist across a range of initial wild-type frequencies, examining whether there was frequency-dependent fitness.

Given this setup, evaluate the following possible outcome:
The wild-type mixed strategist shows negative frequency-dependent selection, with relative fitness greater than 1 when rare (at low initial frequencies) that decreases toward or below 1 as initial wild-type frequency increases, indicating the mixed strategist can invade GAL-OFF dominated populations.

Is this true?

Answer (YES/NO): YES